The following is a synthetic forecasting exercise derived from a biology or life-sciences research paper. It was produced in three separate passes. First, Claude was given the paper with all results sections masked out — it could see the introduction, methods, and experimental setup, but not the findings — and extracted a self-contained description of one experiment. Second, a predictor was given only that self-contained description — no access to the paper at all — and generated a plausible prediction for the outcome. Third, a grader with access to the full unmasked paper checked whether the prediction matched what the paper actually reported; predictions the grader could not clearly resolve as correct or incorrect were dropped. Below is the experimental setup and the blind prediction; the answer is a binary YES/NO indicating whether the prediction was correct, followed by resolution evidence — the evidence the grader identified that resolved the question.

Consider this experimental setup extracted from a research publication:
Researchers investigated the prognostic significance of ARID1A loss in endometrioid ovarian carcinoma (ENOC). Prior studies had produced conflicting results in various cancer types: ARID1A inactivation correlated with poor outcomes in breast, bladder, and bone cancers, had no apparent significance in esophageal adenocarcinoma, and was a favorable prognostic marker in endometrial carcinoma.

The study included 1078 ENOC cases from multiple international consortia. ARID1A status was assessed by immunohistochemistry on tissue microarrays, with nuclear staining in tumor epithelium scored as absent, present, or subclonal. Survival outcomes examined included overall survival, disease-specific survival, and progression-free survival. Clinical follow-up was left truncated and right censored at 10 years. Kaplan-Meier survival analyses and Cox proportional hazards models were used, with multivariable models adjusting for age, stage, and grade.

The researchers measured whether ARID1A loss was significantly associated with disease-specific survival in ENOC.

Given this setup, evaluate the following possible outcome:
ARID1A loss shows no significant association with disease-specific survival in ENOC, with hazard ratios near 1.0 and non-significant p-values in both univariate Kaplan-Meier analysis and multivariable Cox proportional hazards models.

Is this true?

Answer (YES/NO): NO